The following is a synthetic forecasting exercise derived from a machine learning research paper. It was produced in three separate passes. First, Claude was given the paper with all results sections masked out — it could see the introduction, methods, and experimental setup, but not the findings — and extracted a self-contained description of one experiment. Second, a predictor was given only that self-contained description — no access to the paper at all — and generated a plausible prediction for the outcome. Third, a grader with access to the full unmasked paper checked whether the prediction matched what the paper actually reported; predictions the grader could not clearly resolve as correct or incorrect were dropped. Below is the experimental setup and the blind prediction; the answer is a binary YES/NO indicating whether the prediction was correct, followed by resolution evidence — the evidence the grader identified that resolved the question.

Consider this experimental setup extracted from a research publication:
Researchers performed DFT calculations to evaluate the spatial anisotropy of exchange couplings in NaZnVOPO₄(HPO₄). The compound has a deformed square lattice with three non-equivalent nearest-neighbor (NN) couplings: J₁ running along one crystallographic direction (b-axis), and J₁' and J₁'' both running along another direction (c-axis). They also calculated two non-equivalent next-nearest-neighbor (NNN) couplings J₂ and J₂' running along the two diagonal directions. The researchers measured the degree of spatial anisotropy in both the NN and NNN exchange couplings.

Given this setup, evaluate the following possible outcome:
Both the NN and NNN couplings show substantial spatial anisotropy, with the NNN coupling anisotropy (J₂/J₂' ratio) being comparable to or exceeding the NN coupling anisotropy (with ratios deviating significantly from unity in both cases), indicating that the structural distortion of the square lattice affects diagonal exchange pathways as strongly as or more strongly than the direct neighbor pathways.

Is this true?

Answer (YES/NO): NO